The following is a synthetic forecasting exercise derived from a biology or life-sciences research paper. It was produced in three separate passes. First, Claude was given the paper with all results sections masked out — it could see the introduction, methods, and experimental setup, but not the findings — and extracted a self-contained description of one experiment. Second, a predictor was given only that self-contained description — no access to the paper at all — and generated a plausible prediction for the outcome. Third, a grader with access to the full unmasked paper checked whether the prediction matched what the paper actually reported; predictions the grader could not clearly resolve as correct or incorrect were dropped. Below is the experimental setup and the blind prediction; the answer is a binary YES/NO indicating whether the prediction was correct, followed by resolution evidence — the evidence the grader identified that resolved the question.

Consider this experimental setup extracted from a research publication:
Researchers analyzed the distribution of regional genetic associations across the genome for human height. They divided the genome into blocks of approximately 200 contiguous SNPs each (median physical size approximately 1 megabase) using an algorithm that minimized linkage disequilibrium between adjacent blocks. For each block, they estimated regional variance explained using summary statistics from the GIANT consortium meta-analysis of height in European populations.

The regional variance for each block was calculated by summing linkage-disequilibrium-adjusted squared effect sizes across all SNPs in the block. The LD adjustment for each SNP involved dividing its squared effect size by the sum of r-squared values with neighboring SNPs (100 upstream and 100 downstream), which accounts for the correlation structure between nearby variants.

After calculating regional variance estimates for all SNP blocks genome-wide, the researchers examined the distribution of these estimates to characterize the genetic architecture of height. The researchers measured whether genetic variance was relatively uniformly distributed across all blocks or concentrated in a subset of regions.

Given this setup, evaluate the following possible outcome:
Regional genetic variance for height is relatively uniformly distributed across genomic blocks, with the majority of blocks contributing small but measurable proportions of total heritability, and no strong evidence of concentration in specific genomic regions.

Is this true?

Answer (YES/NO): NO